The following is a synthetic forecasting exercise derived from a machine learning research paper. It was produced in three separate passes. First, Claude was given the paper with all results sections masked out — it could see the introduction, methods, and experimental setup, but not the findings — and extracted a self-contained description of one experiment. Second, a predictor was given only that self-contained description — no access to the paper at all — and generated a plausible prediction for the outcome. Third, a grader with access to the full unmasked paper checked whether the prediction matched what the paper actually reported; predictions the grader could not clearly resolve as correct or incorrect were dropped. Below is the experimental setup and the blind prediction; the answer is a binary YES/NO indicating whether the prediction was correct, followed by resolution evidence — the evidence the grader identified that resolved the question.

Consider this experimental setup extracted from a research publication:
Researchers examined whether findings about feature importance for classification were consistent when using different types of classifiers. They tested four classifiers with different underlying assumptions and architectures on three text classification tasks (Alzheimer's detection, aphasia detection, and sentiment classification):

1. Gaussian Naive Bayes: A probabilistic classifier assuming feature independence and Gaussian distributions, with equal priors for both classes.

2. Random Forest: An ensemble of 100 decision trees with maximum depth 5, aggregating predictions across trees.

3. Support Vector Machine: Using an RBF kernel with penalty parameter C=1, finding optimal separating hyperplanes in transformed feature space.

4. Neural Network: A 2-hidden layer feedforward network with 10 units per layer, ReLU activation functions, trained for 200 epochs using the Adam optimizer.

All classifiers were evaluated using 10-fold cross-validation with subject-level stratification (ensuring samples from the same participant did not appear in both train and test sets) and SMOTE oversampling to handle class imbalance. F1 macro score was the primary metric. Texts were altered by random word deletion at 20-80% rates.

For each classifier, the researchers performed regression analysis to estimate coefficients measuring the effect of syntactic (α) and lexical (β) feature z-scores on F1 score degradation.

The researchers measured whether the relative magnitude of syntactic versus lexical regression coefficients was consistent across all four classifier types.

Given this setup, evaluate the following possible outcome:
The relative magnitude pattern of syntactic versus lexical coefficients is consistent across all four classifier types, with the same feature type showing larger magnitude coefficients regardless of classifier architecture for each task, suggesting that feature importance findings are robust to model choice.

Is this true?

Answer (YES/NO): YES